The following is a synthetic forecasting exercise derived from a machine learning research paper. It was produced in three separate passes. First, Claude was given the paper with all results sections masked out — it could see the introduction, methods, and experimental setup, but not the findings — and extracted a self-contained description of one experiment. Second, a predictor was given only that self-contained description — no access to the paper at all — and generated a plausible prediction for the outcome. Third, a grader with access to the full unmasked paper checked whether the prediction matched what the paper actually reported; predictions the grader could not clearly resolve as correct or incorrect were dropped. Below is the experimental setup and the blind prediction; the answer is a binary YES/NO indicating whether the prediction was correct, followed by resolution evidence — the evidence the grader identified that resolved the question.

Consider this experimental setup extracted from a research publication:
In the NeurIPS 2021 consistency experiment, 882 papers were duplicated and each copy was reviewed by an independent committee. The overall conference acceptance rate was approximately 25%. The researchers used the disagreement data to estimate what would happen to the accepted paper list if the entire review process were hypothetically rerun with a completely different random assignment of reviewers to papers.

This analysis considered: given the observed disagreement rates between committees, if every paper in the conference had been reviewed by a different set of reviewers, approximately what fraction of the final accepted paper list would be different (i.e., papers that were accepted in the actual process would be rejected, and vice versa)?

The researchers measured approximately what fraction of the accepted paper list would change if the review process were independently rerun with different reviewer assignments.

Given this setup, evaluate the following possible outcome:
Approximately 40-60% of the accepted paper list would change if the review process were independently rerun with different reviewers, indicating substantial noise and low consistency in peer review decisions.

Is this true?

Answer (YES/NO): YES